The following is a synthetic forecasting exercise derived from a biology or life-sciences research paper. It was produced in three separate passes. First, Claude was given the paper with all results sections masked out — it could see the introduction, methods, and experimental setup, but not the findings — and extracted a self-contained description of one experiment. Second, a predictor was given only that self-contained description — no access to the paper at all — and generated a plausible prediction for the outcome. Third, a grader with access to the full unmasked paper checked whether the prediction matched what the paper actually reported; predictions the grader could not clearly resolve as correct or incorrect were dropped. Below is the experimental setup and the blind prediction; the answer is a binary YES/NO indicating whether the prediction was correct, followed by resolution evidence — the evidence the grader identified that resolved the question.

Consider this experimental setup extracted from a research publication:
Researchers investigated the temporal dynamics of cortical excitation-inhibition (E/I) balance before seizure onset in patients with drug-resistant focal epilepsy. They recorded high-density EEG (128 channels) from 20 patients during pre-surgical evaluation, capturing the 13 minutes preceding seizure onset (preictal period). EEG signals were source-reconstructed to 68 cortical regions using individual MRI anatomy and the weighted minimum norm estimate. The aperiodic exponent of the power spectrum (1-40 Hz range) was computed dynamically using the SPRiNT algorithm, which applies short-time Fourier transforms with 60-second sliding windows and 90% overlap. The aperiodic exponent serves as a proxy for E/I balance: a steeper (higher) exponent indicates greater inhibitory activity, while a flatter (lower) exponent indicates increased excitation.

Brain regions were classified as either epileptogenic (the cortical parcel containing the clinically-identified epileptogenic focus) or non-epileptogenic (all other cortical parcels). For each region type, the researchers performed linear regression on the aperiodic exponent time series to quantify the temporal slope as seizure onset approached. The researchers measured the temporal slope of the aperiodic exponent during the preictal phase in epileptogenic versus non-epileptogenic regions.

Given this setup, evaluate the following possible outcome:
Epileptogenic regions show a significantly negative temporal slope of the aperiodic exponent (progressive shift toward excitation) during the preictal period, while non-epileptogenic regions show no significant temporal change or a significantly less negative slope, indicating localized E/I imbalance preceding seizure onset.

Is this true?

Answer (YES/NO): NO